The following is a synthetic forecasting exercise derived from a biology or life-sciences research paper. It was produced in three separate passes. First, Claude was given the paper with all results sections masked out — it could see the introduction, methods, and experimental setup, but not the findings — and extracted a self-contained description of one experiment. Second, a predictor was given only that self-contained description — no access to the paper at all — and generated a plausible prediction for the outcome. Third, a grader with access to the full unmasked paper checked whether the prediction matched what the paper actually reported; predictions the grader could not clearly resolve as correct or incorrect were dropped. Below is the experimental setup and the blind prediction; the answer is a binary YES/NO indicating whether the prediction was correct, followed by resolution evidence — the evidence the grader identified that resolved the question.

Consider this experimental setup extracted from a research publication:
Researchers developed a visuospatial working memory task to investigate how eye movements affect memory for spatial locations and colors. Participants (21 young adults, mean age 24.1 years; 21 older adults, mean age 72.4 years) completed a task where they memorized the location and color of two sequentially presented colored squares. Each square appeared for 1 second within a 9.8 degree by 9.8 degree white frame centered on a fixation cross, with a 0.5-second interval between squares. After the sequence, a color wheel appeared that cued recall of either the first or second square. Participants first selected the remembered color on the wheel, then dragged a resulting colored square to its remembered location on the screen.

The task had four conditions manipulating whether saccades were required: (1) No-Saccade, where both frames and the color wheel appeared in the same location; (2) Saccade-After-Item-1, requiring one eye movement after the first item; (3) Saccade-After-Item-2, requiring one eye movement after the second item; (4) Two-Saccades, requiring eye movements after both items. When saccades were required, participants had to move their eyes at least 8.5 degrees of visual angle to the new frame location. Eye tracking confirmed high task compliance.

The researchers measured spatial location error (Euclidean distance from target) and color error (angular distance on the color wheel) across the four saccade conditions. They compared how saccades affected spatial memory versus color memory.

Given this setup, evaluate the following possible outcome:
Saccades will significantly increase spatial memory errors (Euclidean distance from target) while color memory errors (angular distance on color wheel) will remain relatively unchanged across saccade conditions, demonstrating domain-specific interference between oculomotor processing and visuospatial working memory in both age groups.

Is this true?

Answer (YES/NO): YES